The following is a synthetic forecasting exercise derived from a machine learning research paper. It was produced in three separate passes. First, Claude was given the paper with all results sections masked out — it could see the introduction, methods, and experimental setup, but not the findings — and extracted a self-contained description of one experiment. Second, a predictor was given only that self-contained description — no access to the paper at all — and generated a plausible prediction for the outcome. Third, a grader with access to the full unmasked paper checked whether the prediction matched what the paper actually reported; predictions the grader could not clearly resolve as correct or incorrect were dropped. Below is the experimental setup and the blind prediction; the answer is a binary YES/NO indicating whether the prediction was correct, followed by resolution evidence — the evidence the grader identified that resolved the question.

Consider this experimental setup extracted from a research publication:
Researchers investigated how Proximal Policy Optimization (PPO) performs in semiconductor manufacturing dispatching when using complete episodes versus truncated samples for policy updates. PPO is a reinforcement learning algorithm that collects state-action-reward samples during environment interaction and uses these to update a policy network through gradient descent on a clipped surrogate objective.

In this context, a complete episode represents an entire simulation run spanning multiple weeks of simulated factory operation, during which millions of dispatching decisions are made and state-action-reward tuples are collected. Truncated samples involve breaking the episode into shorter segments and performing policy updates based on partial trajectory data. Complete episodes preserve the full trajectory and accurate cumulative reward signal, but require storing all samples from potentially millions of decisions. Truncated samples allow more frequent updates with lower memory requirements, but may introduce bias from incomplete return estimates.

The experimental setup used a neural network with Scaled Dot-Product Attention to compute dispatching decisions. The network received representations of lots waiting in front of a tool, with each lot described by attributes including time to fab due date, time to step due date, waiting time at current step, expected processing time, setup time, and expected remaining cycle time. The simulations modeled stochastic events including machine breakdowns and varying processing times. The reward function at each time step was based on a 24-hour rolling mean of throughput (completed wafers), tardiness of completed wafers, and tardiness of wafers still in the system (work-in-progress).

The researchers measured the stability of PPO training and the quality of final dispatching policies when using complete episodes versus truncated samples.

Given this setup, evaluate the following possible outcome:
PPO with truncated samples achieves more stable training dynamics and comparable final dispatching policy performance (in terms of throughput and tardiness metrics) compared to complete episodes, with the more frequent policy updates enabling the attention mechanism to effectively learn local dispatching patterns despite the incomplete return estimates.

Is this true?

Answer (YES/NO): NO